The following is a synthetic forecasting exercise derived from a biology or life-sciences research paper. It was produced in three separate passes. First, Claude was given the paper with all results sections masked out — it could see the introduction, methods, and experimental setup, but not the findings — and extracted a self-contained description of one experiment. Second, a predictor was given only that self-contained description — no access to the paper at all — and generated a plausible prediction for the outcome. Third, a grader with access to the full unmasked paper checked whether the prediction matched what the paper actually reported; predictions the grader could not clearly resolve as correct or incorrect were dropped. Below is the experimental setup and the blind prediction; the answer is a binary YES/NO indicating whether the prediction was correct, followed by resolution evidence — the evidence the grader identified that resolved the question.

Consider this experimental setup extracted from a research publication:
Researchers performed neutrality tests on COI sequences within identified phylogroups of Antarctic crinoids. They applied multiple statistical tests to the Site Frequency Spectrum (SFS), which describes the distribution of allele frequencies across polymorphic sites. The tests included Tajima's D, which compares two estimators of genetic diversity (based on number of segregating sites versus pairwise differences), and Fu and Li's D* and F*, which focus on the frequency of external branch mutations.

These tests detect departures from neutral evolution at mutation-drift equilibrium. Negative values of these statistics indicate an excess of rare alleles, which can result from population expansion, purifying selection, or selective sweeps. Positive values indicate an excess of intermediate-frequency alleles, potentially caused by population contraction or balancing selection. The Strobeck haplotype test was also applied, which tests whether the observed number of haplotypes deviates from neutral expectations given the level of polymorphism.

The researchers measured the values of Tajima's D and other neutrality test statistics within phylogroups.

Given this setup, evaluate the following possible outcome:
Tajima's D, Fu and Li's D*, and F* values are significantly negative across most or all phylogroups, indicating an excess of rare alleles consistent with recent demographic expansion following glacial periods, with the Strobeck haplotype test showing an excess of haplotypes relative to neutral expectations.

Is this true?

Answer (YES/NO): NO